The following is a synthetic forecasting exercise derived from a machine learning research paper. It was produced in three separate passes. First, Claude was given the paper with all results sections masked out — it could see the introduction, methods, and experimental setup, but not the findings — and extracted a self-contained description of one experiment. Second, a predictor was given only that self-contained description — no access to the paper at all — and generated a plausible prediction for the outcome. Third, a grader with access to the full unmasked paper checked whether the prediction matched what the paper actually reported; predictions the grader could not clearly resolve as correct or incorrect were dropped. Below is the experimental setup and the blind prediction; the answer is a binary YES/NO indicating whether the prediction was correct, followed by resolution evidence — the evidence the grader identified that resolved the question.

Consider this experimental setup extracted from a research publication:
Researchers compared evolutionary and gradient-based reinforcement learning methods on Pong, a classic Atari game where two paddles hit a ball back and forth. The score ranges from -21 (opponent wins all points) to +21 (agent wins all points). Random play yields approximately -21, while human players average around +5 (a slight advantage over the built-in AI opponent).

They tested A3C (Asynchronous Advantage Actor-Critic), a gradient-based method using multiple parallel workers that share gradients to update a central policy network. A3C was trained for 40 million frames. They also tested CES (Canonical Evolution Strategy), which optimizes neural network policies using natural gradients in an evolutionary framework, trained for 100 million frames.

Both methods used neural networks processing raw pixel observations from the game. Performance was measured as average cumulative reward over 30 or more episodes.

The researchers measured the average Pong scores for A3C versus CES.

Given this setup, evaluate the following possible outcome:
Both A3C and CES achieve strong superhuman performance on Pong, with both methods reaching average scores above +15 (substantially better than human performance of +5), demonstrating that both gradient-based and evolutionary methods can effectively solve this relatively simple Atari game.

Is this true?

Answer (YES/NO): NO